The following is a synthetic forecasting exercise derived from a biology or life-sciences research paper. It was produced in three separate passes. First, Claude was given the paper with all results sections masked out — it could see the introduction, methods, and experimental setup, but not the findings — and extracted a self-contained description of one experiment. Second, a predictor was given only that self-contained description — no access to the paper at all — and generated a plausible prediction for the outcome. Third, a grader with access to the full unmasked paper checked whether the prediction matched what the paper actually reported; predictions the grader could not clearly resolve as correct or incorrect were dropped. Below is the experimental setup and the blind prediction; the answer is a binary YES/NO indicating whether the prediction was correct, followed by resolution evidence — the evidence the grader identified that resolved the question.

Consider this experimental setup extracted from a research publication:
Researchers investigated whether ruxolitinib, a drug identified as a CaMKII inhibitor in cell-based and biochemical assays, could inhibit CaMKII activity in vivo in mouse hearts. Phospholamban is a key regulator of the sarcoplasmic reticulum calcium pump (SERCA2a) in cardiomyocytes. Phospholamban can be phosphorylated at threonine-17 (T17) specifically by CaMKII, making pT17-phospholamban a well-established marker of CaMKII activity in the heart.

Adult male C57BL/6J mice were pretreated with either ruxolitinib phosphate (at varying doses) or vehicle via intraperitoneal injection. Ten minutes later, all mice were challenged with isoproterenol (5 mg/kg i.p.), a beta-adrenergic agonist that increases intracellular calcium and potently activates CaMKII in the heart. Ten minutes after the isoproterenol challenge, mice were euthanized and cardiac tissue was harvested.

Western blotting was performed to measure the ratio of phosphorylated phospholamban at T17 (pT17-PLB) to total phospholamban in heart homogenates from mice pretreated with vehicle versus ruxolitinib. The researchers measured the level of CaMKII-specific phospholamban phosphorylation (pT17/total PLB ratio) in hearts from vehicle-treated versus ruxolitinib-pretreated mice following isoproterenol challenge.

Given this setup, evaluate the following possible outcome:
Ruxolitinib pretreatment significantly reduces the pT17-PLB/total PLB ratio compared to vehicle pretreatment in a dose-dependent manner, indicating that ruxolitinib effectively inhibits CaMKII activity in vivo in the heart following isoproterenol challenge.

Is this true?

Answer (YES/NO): YES